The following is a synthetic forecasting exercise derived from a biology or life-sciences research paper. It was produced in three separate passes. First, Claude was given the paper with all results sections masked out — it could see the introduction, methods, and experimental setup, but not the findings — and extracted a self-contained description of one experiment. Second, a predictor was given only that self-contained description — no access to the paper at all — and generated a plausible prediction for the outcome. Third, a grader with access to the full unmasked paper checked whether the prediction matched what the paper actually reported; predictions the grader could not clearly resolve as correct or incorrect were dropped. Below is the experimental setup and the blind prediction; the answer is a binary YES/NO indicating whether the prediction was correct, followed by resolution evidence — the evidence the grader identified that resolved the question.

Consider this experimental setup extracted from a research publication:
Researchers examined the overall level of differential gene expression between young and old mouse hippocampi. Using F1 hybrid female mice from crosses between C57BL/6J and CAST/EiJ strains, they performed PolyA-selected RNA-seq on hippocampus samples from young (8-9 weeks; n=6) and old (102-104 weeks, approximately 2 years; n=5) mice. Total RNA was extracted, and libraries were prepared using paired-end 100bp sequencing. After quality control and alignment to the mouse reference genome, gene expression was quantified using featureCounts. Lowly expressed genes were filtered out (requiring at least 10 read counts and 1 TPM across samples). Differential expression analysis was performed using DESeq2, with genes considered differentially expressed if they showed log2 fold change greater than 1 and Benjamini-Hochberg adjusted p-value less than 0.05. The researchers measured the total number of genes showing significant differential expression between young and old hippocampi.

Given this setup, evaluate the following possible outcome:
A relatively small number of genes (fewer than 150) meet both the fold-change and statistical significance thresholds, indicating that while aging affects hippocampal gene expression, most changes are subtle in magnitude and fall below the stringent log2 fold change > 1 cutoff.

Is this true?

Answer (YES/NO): NO